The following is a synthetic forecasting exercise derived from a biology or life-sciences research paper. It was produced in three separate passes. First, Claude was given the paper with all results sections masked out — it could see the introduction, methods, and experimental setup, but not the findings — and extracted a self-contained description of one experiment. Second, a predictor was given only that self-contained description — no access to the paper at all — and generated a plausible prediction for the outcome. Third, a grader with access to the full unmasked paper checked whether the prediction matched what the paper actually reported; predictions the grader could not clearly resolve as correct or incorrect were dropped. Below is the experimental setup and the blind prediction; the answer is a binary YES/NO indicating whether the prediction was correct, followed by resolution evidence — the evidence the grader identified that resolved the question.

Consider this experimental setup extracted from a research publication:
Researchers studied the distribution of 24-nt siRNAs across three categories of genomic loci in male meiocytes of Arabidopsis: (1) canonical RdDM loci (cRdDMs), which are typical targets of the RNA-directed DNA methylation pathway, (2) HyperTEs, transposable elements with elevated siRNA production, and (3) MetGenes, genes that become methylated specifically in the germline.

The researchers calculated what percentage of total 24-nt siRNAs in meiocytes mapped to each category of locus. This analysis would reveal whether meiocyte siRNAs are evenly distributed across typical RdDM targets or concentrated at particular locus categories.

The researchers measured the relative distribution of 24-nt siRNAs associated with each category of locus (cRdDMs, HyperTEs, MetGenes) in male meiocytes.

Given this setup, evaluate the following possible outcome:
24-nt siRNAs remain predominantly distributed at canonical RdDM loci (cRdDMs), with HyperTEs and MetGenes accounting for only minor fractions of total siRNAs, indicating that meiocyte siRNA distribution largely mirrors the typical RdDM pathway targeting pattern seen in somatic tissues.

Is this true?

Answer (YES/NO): NO